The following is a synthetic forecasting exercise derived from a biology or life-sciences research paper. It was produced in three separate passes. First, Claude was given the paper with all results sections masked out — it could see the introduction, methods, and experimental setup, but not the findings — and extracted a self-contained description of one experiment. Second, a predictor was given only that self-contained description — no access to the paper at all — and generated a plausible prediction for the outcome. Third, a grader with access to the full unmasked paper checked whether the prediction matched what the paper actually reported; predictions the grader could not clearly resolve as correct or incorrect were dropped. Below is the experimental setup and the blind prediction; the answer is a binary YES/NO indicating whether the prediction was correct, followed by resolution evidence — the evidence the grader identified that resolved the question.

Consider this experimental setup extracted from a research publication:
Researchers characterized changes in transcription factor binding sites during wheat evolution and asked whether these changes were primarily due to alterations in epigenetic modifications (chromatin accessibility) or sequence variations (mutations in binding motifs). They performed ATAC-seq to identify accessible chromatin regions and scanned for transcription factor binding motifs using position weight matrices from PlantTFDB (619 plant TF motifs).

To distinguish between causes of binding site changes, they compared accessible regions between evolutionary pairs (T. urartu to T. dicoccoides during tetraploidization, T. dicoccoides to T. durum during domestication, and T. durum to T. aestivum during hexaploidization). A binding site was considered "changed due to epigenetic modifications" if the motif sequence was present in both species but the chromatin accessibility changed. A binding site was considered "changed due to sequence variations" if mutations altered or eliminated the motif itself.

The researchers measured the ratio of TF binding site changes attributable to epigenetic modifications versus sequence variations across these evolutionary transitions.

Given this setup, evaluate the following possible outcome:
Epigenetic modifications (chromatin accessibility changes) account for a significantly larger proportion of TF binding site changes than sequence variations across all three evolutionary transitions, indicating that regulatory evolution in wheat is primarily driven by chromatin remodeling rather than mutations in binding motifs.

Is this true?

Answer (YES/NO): YES